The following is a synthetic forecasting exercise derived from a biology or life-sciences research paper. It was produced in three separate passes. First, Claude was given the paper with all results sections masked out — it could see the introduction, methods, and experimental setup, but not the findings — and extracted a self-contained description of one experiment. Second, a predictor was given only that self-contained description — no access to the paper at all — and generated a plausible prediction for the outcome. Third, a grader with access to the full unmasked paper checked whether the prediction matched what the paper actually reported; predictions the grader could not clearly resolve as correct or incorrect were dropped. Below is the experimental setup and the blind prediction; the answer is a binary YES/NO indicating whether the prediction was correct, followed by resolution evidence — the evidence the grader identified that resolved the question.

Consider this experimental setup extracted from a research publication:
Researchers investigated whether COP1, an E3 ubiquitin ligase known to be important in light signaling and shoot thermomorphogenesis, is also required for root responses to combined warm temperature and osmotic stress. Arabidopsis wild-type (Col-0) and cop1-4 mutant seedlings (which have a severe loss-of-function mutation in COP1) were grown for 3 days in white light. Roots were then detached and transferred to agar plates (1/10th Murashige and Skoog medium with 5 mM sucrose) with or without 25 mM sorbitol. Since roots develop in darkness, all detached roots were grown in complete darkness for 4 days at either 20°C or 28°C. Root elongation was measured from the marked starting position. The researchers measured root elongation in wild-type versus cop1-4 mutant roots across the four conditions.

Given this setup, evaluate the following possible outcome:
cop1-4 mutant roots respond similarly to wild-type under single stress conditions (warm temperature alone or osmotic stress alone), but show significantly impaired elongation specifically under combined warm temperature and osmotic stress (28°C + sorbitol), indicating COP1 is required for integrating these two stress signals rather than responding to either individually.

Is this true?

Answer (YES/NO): NO